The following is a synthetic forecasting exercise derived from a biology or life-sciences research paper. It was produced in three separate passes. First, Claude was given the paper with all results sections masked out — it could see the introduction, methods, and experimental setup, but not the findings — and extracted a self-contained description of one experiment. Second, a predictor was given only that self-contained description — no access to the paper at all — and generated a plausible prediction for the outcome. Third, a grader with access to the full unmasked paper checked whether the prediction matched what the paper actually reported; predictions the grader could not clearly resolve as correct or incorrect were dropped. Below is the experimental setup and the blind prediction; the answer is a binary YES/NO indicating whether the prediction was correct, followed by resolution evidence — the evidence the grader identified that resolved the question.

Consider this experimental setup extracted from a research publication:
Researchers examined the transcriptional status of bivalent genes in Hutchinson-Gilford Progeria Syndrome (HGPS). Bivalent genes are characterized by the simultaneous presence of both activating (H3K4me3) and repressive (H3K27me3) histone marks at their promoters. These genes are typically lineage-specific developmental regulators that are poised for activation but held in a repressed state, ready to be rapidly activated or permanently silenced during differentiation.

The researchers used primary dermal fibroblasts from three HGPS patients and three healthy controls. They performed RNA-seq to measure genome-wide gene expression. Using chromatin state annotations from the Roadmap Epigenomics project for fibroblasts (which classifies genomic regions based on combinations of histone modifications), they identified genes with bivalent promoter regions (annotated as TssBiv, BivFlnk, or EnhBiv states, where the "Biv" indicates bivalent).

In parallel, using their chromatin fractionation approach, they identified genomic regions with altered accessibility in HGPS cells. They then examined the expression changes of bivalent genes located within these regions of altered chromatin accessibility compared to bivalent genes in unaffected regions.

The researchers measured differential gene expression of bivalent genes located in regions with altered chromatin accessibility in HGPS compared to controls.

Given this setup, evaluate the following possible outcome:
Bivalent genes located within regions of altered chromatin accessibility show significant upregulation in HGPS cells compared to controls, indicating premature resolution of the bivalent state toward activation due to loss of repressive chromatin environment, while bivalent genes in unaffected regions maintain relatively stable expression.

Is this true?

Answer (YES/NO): YES